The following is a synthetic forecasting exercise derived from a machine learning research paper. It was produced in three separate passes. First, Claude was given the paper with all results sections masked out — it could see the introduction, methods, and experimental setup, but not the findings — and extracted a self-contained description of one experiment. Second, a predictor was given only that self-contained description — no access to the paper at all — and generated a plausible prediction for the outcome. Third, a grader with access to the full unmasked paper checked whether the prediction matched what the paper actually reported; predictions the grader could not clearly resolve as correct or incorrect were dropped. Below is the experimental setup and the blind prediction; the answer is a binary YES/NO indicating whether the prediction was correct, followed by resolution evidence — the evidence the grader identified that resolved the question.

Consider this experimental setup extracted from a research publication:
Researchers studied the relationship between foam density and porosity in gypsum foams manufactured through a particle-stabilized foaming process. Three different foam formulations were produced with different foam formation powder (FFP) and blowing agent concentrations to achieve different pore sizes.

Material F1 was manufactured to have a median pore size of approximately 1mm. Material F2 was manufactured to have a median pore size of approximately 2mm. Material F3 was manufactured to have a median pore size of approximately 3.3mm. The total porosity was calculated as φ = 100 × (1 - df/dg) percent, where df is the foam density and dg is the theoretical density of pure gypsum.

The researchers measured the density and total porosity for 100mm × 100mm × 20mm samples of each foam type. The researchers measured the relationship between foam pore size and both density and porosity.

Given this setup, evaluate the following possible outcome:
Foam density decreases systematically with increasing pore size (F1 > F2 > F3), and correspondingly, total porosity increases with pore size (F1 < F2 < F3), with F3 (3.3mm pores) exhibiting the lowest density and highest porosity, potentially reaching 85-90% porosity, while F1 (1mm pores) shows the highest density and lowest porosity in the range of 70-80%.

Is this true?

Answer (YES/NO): NO